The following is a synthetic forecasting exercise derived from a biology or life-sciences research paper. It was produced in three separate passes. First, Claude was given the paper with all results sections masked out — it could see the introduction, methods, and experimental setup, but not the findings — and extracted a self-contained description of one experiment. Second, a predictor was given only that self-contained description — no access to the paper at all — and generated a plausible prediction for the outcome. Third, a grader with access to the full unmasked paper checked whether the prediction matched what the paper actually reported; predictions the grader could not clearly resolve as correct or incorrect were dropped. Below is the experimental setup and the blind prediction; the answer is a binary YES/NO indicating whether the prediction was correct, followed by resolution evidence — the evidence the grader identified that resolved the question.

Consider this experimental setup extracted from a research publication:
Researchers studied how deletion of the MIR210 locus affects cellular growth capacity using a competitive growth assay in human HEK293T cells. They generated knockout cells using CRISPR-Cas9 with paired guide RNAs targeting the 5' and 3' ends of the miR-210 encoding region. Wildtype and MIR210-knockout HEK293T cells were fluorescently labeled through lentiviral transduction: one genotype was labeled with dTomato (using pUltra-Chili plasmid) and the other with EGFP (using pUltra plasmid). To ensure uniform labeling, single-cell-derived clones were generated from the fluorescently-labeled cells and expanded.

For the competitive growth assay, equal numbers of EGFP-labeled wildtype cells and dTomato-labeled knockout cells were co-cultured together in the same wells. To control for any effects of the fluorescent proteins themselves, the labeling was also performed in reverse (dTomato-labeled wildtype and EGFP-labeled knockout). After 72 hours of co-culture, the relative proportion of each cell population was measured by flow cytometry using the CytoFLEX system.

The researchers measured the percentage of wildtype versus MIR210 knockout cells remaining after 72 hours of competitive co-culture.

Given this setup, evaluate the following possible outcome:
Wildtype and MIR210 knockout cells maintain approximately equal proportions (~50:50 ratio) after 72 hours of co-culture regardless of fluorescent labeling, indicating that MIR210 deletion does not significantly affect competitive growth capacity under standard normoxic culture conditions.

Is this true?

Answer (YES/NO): NO